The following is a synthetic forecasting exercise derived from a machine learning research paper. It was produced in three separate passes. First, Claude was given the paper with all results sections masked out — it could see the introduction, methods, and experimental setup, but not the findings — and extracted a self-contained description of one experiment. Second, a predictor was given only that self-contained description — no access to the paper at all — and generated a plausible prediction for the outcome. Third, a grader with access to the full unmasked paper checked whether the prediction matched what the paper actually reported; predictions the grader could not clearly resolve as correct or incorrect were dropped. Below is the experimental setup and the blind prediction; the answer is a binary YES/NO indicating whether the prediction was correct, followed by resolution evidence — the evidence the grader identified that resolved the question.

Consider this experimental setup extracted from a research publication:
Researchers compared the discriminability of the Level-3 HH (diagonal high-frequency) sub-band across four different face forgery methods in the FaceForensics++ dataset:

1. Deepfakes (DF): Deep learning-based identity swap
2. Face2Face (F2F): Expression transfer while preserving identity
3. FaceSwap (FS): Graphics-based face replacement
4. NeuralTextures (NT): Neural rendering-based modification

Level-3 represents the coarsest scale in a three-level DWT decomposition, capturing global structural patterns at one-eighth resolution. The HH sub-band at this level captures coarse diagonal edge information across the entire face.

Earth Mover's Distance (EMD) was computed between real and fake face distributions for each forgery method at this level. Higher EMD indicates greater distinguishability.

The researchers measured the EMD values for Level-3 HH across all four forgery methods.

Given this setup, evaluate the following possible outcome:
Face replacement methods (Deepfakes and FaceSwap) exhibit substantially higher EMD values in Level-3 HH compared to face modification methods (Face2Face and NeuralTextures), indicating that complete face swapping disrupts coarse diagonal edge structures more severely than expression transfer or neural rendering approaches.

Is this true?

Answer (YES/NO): NO